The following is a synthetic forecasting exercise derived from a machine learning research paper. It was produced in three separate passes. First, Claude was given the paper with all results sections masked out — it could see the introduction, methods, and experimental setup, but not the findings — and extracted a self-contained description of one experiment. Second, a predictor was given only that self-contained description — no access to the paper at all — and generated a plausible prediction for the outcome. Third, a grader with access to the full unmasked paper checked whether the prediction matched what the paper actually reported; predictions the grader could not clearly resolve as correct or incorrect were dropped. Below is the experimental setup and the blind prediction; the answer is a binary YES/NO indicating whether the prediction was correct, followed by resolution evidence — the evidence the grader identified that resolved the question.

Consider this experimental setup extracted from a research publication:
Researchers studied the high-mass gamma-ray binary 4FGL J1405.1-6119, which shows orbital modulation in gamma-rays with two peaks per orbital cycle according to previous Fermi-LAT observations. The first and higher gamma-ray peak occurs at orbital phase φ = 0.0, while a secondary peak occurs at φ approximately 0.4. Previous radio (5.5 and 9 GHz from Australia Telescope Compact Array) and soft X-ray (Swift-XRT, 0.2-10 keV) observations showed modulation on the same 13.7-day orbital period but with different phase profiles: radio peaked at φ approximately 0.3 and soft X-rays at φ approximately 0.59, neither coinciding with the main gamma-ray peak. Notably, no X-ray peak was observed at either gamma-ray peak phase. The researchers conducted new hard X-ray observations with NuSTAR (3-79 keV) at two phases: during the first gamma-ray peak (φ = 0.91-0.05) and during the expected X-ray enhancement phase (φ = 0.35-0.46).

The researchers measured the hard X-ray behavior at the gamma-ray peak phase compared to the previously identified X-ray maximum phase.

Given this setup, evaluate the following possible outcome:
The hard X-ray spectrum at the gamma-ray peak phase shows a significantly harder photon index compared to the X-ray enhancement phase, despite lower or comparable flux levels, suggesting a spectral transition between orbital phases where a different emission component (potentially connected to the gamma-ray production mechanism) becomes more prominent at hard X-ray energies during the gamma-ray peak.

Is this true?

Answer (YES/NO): NO